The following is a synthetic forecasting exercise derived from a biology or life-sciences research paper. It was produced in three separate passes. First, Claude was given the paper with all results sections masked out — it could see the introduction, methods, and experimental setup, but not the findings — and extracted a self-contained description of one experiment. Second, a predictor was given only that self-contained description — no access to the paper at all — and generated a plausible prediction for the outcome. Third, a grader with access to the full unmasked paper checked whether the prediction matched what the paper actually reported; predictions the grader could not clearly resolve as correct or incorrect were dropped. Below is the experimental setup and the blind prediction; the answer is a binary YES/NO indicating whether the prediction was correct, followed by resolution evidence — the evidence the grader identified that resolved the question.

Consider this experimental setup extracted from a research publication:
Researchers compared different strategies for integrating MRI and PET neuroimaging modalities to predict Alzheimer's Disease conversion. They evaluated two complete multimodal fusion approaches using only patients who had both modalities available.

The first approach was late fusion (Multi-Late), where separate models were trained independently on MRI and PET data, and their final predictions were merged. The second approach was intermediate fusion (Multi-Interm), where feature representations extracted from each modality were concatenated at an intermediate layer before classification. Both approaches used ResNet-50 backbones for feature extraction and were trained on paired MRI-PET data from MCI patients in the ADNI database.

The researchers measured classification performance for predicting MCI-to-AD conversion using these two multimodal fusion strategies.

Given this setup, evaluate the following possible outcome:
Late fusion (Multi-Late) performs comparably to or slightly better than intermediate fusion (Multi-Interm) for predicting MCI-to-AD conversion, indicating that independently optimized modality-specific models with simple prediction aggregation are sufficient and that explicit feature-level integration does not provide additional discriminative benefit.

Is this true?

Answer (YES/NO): NO